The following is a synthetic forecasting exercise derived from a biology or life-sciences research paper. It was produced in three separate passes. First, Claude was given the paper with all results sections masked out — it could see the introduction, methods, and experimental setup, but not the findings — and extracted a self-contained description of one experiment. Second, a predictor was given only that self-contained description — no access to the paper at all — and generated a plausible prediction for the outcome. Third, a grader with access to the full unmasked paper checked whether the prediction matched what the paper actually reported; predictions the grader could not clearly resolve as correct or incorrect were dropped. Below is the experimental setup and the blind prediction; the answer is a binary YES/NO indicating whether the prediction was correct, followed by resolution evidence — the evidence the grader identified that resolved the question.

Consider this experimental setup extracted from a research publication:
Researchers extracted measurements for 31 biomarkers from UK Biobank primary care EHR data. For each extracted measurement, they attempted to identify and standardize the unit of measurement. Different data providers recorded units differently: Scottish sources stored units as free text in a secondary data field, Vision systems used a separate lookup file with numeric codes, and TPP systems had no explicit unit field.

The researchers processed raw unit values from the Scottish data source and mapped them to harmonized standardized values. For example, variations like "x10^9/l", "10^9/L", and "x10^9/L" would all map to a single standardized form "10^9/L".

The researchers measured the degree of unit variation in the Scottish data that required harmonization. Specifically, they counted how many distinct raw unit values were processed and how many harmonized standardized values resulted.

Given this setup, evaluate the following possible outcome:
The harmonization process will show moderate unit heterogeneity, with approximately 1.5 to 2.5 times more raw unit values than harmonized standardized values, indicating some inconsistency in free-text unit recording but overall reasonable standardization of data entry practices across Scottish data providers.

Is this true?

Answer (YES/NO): YES